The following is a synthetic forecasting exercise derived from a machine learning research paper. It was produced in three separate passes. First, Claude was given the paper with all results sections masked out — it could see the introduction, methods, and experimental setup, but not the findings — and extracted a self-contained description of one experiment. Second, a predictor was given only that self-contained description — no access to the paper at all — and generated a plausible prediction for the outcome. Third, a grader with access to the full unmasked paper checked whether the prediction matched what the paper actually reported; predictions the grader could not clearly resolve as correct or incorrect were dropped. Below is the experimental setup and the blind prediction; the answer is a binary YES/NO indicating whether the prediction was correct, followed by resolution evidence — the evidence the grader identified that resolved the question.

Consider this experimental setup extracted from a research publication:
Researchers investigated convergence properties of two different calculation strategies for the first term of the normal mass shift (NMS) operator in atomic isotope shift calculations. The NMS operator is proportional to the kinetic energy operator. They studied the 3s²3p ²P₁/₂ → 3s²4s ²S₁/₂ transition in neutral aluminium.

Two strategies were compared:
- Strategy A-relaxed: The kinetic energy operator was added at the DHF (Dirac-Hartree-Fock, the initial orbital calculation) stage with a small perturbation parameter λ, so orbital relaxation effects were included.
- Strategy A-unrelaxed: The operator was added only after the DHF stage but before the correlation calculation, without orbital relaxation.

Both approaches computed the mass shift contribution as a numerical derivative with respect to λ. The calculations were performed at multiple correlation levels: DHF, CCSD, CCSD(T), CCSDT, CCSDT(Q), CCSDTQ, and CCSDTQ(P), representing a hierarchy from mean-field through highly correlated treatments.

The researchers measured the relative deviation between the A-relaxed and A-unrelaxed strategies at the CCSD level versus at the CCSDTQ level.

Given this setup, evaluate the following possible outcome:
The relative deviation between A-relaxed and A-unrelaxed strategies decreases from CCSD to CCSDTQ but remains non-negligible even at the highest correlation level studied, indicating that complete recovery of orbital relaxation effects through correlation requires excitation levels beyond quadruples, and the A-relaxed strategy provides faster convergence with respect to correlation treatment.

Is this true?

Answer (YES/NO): NO